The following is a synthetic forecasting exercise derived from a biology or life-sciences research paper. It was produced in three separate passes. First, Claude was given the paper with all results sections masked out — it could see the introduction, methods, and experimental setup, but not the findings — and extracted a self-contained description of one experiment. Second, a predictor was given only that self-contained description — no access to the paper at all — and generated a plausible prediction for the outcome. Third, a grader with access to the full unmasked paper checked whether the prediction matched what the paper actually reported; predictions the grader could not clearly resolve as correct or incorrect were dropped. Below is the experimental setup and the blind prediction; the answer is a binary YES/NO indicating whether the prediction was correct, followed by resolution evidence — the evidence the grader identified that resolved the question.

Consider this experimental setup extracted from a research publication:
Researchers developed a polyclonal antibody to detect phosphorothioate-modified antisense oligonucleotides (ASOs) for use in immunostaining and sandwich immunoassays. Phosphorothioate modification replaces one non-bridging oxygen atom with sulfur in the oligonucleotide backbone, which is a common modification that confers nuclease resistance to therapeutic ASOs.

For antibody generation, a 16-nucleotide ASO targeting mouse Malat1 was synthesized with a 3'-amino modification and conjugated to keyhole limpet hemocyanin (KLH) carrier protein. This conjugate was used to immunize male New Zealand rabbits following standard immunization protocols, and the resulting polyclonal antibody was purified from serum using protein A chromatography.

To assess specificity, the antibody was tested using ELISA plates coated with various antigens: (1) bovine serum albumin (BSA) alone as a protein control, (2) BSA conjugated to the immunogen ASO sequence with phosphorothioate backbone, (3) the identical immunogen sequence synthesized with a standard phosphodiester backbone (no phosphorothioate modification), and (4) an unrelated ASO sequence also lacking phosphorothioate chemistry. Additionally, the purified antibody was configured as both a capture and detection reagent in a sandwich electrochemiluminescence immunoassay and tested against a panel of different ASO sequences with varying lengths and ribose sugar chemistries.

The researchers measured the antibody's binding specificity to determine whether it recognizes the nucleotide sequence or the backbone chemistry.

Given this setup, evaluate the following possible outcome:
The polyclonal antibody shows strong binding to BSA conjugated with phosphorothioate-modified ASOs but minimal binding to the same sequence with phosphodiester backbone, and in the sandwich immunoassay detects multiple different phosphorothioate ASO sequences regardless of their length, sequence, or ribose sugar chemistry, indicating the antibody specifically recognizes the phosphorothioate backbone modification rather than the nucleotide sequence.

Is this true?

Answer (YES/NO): YES